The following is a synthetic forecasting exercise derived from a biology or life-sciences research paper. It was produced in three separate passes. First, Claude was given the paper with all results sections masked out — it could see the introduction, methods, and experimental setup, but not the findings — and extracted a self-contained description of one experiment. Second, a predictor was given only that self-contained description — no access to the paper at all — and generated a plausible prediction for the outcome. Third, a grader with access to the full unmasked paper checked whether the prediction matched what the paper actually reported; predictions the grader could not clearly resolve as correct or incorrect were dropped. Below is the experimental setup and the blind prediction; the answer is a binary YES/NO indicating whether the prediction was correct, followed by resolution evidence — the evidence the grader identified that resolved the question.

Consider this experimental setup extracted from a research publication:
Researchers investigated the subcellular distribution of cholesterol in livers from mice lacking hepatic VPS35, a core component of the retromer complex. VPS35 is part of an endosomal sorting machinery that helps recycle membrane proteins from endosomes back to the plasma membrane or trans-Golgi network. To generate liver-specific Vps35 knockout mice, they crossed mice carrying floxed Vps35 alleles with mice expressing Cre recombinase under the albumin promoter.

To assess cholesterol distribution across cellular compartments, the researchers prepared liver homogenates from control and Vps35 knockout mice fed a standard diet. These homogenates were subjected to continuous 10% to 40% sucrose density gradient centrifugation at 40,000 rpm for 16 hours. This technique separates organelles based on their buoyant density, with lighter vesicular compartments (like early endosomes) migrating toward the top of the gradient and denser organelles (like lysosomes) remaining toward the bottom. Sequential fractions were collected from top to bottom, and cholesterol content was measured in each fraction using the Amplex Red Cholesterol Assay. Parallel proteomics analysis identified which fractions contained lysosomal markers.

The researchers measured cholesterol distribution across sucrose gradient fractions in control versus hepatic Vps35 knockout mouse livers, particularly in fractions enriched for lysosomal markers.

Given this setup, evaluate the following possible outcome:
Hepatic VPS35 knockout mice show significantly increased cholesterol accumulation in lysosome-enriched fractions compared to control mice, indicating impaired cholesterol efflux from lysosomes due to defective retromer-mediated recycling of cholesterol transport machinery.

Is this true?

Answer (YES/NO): YES